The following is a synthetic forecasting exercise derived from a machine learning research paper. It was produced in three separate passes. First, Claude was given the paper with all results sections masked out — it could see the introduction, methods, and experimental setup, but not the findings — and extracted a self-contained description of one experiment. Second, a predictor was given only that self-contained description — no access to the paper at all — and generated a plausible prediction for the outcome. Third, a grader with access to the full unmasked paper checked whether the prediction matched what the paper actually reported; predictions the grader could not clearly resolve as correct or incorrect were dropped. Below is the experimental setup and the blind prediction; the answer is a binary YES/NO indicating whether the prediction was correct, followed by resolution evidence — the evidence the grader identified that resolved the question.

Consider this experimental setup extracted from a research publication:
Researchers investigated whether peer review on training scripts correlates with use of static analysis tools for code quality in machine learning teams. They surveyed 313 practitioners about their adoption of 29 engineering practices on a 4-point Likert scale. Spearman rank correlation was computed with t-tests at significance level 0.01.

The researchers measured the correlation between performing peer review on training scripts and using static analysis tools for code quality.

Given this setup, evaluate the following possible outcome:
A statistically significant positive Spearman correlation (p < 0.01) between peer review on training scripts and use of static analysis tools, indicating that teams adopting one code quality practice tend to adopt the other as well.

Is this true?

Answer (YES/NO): YES